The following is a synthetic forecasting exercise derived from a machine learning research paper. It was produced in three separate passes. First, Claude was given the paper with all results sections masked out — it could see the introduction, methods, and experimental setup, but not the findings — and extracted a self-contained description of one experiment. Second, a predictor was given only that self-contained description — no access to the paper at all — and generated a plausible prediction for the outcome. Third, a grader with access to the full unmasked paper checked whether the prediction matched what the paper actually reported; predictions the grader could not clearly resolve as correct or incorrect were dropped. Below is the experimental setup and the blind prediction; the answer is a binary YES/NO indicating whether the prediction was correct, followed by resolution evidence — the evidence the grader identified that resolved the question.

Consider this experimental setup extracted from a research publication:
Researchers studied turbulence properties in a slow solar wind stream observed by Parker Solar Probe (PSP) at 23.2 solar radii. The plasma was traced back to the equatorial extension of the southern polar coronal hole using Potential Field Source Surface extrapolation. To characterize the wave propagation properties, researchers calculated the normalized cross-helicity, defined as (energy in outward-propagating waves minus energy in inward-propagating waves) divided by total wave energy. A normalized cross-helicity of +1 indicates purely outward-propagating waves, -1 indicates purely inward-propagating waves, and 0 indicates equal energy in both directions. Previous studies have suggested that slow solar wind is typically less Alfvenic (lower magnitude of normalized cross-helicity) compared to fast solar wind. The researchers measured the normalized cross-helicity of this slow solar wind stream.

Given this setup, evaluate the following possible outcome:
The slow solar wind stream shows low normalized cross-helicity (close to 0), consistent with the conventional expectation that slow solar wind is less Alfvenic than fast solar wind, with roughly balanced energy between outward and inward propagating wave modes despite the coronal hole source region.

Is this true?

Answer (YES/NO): NO